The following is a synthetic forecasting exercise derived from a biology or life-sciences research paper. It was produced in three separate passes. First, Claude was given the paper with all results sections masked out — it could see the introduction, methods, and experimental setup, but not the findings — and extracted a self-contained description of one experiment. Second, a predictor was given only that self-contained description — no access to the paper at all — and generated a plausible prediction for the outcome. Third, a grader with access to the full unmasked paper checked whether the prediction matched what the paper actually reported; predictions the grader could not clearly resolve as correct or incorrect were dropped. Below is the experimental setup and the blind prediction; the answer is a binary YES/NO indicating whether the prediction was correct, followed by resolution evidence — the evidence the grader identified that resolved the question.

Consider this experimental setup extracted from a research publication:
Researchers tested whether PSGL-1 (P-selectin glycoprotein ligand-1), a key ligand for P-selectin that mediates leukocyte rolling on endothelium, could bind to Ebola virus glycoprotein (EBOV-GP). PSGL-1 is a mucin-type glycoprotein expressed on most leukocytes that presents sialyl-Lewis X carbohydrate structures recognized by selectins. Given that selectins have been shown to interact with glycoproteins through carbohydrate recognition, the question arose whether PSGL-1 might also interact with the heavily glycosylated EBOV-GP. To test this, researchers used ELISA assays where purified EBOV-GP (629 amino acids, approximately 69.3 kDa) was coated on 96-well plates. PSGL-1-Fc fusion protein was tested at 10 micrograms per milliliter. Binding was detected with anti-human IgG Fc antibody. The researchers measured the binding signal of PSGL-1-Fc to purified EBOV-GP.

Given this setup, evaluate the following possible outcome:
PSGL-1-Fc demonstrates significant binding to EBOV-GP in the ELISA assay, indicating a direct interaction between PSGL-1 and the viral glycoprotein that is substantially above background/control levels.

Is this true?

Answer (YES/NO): NO